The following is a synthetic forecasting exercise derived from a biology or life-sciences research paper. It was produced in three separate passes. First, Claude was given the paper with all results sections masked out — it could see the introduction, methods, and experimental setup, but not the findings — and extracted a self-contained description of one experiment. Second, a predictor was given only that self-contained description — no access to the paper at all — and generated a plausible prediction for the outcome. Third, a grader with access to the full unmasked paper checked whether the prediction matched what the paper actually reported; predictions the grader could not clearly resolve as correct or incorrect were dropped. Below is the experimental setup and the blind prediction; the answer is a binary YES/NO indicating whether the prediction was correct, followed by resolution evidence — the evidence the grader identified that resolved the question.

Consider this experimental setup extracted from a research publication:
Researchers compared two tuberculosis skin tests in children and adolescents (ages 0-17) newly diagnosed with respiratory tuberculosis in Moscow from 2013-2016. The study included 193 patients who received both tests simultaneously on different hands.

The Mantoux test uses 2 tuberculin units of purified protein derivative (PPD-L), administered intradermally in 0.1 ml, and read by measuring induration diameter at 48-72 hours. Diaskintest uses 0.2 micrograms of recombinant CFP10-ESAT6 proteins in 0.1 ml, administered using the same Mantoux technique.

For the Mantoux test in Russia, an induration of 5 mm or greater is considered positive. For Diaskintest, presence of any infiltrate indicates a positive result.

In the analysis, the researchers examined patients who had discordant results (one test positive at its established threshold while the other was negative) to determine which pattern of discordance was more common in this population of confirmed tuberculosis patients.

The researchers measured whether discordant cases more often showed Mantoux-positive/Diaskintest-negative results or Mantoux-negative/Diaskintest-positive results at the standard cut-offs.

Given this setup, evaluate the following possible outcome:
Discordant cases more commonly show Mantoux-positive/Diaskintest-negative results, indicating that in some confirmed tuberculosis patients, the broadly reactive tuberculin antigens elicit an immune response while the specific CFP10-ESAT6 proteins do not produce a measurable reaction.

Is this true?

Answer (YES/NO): YES